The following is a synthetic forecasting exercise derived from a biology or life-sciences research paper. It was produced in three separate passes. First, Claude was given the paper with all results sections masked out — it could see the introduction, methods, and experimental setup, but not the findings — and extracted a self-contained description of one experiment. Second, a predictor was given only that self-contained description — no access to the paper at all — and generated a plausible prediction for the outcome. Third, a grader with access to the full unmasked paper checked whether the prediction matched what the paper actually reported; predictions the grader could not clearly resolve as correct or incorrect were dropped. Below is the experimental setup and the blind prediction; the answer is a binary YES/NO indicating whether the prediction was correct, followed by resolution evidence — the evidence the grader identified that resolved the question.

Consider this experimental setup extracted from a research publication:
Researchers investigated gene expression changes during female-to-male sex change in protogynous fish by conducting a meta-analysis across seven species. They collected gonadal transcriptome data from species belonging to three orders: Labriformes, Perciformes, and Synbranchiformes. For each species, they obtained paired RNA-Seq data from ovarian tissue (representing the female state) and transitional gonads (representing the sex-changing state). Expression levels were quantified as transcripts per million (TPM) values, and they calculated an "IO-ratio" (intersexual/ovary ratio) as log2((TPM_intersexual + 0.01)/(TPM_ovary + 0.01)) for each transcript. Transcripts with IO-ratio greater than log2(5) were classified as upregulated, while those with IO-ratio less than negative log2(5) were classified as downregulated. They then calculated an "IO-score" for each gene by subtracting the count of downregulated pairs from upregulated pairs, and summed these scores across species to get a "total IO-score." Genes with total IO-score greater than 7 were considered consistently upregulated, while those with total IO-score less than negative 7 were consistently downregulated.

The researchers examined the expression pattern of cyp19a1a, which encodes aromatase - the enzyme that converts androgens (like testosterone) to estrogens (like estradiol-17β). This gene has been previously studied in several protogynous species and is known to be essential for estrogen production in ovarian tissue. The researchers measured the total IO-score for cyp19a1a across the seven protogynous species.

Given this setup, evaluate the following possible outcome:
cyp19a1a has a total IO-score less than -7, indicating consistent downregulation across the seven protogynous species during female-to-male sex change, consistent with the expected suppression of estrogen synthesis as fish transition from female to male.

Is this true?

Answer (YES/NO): YES